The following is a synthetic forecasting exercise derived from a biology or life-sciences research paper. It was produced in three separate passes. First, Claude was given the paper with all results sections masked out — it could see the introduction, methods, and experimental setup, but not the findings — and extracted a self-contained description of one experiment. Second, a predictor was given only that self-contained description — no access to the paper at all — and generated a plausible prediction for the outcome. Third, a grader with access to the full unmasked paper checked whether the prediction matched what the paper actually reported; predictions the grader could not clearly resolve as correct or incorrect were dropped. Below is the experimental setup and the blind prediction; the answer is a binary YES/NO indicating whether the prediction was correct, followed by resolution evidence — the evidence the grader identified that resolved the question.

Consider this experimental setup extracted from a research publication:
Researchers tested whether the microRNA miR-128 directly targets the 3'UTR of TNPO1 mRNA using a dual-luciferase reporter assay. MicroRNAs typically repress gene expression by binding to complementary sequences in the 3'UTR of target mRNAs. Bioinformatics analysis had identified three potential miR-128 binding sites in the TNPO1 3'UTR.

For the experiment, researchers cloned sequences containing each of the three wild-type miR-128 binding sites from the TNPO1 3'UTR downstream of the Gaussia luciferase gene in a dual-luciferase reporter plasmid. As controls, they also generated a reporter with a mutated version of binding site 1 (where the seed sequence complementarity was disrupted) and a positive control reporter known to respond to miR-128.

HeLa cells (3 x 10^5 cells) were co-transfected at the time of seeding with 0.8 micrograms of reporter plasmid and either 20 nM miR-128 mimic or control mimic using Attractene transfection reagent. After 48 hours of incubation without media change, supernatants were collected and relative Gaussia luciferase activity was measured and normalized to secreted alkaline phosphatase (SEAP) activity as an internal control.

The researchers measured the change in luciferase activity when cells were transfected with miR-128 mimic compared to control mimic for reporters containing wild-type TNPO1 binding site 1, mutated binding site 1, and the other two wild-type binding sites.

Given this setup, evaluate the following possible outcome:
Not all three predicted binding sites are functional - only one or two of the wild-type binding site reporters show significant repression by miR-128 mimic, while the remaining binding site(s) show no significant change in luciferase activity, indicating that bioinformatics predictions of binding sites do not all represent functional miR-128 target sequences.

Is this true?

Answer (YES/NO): YES